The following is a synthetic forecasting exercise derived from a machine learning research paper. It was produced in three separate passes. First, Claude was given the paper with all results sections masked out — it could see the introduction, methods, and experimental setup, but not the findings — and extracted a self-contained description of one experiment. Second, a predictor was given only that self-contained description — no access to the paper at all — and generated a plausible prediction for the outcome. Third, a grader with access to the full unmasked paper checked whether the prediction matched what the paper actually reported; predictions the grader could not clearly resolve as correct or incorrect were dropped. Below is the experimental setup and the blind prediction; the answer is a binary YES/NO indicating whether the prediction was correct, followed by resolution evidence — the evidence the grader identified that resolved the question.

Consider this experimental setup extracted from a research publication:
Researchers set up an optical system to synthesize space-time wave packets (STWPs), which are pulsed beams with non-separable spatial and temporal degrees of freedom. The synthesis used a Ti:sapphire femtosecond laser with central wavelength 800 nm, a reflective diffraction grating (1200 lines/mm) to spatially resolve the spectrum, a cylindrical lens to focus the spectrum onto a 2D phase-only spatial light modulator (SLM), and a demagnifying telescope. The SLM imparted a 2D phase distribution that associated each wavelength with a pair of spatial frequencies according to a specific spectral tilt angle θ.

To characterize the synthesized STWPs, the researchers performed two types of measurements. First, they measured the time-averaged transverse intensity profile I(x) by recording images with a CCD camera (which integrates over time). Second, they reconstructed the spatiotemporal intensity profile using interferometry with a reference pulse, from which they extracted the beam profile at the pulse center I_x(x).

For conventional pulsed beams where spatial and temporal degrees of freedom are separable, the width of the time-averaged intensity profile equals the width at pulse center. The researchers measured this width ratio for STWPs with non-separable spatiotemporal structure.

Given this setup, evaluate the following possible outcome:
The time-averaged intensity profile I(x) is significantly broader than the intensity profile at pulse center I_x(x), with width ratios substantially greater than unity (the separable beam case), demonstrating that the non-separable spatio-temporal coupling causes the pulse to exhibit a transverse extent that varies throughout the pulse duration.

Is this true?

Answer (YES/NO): NO